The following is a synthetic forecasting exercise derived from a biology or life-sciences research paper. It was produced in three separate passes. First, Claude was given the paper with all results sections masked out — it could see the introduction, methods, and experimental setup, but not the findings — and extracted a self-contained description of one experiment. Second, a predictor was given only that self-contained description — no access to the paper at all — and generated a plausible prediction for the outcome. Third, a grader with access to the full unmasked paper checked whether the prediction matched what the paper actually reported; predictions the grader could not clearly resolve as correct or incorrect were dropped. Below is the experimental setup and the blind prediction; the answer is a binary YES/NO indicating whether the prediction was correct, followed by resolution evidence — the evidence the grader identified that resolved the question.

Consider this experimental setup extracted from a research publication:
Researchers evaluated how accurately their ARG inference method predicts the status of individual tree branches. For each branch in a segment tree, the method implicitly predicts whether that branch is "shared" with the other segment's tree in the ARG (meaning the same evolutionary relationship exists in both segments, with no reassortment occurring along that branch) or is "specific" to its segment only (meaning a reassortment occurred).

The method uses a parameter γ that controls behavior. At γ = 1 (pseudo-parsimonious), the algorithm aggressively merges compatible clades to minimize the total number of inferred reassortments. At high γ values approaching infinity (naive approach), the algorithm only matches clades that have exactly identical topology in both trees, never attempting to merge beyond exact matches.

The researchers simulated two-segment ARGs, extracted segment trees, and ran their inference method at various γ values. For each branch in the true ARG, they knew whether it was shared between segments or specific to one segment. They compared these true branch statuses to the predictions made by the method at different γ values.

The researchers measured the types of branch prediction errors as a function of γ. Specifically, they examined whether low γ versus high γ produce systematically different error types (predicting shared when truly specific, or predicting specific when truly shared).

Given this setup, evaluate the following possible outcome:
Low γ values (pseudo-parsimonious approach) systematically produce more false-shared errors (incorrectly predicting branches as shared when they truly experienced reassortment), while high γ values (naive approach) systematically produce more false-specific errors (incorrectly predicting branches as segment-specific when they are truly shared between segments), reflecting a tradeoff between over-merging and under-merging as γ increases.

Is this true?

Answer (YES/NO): YES